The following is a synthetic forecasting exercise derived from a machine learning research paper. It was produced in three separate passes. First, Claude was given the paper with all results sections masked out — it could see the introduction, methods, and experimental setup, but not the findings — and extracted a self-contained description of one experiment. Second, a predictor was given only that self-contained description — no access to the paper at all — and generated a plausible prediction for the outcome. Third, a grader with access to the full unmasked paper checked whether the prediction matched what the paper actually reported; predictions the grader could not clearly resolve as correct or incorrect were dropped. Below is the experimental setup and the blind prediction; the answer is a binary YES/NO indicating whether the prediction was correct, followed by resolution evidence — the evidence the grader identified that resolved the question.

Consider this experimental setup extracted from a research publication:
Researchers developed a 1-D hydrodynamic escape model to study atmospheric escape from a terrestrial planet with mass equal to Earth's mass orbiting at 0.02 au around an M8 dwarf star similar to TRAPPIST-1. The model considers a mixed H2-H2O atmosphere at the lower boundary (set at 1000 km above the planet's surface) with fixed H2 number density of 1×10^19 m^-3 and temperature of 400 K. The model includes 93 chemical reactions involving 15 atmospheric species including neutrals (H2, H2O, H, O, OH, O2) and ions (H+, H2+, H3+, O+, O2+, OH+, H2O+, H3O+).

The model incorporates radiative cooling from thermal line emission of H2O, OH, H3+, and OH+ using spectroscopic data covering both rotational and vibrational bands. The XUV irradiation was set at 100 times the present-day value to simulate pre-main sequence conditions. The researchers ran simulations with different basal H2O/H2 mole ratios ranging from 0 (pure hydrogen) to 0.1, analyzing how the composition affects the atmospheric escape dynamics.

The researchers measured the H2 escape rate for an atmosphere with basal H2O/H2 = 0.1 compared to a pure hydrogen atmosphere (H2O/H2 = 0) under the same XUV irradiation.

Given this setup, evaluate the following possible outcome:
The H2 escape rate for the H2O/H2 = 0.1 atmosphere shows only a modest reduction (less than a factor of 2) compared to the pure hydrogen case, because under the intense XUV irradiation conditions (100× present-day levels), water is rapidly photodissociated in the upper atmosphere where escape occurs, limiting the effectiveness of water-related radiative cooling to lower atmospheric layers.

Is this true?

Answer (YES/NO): NO